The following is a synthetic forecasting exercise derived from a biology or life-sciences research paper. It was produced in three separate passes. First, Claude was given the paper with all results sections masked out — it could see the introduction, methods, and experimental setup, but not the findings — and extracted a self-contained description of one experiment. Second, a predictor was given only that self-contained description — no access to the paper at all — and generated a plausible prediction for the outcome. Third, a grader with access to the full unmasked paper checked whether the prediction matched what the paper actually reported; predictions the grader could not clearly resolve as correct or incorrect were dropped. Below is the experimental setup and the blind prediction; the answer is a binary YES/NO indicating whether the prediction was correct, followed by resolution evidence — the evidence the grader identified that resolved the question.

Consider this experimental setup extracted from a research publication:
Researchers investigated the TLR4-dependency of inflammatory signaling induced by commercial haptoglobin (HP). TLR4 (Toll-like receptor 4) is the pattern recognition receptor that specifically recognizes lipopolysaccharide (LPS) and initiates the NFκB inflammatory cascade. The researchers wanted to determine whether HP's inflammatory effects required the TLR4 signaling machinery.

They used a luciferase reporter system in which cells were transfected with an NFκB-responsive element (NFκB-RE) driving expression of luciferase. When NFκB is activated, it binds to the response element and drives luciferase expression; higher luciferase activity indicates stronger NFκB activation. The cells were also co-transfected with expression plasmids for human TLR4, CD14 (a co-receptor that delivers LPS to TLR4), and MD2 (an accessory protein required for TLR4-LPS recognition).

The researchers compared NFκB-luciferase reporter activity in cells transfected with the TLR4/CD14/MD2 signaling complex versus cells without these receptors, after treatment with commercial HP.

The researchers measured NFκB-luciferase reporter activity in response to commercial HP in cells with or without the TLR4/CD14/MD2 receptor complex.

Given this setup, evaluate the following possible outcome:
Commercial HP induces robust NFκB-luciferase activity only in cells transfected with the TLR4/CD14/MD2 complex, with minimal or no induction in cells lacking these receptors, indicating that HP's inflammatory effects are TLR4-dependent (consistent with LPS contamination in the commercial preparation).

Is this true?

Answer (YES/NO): YES